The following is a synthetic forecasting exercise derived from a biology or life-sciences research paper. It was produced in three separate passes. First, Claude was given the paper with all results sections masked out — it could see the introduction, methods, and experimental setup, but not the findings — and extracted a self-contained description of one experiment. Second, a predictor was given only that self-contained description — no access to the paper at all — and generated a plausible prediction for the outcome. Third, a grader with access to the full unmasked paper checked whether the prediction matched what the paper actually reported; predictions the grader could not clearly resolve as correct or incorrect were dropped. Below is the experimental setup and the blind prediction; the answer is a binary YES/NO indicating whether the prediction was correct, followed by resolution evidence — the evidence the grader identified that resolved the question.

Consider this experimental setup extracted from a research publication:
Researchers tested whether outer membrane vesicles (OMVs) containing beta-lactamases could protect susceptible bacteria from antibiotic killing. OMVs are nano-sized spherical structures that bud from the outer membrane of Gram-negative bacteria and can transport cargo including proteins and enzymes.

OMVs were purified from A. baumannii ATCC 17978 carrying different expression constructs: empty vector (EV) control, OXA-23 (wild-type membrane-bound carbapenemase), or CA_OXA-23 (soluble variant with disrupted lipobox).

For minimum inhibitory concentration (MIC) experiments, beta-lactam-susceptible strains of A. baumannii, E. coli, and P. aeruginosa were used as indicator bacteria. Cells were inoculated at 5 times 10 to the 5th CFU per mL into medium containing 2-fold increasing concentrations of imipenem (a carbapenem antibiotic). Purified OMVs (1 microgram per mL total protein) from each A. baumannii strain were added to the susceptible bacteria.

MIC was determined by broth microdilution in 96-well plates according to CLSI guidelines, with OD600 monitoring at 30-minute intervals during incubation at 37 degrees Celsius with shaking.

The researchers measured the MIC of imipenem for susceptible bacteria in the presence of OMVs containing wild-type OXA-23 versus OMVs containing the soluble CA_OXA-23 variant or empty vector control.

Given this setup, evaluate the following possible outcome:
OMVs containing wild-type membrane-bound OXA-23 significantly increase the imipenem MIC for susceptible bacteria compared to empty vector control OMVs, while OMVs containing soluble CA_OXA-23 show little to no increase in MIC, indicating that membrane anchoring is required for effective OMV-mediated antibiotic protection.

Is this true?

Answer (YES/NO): NO